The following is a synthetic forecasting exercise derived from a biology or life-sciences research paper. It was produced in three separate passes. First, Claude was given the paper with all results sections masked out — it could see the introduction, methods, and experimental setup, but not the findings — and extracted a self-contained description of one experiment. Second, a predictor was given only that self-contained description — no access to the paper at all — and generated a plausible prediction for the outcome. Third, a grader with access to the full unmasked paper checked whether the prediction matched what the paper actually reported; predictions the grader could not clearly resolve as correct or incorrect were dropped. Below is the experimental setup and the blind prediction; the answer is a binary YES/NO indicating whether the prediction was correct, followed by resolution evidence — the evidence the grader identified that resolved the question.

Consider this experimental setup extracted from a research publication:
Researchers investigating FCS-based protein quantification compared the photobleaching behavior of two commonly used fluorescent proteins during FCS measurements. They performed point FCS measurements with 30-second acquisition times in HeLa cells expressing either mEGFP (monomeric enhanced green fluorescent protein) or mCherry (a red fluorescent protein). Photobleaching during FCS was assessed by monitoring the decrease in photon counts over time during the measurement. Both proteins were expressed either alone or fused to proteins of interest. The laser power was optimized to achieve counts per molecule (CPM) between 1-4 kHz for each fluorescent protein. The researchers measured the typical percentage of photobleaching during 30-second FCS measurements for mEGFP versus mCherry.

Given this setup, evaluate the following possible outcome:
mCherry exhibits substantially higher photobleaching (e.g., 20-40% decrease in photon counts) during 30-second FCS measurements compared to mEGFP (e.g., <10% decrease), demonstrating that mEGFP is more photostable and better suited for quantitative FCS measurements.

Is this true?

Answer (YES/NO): NO